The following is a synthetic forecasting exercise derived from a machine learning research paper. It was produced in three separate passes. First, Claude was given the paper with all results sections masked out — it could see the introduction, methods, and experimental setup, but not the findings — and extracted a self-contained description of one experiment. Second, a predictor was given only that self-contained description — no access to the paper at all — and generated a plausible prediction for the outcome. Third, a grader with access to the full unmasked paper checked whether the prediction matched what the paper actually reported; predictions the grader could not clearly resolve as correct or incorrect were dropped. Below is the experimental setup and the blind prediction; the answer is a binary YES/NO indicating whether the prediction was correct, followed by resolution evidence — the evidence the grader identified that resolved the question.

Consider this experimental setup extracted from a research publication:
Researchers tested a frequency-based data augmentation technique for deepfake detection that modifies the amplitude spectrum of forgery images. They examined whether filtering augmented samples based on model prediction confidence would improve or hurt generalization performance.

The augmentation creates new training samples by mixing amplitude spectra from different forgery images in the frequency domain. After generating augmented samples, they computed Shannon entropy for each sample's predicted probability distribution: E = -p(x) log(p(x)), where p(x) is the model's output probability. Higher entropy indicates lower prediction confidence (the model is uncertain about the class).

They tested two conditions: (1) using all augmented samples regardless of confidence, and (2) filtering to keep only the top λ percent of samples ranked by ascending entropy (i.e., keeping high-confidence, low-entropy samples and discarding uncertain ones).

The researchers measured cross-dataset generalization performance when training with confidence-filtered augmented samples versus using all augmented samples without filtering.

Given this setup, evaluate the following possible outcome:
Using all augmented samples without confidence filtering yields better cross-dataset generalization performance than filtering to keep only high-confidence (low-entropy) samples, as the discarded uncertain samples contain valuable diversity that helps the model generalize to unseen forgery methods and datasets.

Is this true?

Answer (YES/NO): NO